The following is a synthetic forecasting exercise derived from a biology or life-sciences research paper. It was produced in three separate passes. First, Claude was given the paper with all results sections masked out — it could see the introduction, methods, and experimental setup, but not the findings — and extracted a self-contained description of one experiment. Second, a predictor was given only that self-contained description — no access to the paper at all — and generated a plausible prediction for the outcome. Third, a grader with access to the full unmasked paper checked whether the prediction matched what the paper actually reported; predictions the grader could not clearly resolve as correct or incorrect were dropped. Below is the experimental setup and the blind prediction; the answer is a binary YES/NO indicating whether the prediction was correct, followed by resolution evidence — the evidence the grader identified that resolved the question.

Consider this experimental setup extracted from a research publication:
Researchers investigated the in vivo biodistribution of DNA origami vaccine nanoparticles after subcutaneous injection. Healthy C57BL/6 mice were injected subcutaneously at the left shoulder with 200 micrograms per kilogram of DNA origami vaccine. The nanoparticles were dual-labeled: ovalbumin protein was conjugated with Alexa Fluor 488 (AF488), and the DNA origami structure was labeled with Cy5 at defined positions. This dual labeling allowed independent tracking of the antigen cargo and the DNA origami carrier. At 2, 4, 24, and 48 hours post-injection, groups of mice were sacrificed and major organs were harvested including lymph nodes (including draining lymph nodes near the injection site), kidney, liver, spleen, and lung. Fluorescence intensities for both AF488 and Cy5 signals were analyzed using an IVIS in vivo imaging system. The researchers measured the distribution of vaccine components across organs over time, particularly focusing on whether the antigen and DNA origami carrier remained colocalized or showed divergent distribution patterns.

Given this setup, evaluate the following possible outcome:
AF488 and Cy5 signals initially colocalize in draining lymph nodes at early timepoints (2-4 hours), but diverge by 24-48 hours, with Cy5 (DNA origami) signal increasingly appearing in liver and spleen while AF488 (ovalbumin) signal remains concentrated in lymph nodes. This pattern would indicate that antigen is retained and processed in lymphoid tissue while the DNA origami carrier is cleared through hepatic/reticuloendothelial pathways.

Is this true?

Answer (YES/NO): NO